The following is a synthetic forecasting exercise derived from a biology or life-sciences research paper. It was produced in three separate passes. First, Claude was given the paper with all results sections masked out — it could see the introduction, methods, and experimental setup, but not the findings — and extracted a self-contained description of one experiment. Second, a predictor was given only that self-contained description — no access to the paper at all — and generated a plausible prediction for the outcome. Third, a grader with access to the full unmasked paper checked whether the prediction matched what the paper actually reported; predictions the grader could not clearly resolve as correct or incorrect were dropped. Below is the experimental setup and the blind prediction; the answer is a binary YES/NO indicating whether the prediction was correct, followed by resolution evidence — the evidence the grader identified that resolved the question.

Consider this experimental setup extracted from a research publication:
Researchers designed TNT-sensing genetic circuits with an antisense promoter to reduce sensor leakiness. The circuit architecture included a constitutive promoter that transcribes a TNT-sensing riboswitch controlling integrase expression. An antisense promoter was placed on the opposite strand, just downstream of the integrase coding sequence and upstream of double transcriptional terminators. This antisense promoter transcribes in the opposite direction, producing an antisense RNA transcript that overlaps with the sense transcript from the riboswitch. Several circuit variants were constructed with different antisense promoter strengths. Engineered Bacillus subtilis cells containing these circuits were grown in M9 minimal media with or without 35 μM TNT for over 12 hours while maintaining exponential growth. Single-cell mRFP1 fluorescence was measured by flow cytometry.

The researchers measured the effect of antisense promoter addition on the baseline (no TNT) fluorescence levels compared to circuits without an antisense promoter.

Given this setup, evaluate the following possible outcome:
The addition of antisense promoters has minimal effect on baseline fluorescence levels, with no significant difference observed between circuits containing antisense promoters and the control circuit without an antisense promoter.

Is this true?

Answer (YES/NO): NO